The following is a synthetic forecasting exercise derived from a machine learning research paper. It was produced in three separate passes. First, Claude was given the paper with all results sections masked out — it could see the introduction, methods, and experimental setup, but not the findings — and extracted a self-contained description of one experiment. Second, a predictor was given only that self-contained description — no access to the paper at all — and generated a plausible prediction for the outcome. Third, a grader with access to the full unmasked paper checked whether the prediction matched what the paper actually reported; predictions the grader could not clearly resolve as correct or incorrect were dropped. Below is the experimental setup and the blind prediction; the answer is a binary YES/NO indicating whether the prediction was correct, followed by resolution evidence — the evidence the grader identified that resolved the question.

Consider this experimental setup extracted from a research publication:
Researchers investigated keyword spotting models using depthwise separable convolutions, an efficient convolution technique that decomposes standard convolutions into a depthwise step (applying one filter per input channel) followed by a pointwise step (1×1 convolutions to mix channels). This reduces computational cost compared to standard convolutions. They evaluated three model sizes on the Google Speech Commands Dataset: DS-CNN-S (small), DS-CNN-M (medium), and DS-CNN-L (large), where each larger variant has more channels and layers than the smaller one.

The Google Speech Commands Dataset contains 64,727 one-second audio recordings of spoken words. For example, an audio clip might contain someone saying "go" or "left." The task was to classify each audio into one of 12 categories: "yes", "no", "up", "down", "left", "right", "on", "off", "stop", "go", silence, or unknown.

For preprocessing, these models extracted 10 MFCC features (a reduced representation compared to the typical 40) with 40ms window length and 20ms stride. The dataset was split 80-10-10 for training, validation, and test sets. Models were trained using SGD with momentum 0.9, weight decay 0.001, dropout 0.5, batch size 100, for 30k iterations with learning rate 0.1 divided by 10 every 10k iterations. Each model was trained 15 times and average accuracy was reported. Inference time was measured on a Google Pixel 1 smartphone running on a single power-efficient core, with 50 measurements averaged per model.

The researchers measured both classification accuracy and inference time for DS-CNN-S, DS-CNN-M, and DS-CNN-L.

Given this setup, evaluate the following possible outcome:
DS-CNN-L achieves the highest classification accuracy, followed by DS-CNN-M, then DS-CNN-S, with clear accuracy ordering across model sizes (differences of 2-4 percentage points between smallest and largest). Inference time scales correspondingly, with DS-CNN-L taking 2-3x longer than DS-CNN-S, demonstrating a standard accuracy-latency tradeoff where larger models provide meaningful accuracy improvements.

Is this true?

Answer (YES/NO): NO